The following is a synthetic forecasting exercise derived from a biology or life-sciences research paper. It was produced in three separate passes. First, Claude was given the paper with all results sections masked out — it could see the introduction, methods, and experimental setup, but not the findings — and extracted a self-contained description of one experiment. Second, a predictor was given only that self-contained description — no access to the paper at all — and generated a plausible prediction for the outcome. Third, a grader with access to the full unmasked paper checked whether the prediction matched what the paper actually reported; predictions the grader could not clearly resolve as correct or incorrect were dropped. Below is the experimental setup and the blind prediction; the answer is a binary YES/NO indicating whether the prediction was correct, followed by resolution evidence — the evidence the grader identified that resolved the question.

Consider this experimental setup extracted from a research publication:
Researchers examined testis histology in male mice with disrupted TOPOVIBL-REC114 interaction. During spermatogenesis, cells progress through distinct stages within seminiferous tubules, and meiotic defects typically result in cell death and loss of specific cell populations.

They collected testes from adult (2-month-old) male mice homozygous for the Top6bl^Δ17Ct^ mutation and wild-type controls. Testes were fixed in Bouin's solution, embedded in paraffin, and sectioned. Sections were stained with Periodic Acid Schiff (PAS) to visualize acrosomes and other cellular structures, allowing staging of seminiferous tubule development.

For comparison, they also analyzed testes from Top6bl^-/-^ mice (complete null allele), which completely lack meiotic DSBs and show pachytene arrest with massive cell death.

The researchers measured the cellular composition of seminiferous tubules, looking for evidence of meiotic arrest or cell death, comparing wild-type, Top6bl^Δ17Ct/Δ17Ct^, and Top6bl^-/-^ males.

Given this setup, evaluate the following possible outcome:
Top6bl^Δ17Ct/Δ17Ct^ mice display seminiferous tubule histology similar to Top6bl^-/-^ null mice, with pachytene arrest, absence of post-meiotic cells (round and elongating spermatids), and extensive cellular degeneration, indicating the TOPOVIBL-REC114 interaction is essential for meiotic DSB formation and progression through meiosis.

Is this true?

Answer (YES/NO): NO